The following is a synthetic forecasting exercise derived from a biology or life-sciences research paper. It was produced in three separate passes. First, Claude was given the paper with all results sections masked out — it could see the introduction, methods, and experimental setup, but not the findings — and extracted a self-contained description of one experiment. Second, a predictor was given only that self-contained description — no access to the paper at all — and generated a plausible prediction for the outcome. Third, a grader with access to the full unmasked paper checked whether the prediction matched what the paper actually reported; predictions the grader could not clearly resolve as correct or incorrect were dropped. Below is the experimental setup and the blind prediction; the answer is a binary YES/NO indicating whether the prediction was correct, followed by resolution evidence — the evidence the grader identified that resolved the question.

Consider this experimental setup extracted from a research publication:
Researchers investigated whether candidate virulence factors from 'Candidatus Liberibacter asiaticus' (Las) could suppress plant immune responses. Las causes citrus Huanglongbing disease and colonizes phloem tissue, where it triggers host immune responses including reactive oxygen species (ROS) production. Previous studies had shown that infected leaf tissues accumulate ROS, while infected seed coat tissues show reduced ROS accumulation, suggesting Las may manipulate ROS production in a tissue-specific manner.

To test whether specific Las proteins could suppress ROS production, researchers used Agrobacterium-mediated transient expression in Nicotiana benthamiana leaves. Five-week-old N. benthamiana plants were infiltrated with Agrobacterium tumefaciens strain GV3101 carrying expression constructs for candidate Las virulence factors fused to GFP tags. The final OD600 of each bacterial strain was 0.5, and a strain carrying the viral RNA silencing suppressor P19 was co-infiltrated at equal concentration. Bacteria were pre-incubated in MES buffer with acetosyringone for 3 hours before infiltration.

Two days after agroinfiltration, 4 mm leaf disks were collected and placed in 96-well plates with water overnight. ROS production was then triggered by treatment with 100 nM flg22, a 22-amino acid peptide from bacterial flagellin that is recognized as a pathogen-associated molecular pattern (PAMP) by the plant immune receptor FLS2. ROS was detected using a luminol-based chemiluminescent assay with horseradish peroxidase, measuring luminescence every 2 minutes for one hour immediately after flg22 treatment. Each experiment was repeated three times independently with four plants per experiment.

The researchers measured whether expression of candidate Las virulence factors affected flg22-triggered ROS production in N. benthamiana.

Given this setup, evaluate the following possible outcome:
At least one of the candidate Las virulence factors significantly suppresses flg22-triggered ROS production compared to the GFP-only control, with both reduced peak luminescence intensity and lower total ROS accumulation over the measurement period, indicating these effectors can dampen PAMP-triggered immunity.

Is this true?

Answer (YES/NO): NO